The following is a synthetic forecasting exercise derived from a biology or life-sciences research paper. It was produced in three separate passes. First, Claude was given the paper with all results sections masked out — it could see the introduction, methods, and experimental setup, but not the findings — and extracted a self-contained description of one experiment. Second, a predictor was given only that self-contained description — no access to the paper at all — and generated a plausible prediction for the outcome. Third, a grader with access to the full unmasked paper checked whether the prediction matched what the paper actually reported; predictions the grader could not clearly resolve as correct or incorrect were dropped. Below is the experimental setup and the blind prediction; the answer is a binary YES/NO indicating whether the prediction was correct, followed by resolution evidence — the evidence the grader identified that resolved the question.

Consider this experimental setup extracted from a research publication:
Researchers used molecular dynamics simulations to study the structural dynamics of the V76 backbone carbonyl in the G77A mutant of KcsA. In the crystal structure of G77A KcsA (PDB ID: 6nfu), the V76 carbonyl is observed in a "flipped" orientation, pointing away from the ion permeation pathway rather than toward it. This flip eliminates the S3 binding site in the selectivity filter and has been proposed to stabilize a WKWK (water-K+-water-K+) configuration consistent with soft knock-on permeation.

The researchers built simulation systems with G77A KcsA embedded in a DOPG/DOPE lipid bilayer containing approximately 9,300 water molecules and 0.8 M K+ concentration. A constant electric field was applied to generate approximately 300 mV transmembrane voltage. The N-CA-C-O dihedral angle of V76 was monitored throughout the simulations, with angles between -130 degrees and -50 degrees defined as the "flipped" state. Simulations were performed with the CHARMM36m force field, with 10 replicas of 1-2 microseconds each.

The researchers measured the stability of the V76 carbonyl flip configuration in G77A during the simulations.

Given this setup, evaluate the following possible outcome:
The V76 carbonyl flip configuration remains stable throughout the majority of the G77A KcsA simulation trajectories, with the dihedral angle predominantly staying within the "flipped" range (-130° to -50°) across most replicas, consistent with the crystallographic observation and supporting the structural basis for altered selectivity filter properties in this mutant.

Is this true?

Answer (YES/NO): NO